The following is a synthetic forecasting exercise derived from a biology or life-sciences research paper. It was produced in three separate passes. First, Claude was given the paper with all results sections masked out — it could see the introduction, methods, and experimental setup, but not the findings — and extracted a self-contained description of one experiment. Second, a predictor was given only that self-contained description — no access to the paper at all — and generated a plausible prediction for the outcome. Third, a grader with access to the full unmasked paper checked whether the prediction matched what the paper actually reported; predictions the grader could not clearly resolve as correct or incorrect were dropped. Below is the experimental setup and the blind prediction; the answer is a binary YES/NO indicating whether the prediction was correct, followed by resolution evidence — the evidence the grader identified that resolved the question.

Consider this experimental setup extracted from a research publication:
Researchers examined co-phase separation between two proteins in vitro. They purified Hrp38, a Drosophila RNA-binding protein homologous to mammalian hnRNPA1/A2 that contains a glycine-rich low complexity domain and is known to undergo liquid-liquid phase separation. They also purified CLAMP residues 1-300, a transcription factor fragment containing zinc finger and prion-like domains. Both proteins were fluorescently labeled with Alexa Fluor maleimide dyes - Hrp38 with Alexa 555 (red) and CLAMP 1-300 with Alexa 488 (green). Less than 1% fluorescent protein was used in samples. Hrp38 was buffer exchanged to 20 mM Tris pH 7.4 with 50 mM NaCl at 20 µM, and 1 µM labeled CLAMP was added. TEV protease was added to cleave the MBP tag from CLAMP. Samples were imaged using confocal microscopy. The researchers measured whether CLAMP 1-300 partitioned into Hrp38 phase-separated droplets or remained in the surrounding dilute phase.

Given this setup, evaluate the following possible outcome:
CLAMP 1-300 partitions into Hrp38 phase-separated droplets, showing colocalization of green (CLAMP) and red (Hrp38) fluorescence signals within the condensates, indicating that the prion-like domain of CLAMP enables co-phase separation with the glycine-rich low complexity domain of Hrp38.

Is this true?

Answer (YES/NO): YES